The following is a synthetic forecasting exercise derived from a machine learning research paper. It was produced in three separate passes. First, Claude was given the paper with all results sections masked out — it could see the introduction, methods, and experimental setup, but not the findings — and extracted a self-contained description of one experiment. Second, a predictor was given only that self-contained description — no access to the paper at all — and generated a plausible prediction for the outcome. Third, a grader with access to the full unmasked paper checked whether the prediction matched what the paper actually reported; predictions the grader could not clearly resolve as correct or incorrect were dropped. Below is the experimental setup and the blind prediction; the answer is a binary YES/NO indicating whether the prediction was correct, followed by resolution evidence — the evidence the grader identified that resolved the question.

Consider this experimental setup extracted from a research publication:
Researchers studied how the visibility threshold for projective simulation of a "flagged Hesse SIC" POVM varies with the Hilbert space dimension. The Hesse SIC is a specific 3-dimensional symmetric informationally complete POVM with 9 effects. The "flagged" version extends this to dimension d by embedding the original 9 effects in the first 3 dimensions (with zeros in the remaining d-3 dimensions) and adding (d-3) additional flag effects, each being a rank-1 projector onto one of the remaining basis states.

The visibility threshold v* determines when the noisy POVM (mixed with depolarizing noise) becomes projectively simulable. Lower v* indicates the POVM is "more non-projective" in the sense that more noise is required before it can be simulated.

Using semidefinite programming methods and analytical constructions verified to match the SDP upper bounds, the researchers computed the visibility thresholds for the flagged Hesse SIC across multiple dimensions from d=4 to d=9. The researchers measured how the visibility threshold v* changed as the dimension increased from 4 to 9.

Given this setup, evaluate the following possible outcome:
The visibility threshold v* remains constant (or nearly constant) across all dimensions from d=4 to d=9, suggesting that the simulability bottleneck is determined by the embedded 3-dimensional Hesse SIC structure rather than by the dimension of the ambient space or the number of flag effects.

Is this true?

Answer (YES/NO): NO